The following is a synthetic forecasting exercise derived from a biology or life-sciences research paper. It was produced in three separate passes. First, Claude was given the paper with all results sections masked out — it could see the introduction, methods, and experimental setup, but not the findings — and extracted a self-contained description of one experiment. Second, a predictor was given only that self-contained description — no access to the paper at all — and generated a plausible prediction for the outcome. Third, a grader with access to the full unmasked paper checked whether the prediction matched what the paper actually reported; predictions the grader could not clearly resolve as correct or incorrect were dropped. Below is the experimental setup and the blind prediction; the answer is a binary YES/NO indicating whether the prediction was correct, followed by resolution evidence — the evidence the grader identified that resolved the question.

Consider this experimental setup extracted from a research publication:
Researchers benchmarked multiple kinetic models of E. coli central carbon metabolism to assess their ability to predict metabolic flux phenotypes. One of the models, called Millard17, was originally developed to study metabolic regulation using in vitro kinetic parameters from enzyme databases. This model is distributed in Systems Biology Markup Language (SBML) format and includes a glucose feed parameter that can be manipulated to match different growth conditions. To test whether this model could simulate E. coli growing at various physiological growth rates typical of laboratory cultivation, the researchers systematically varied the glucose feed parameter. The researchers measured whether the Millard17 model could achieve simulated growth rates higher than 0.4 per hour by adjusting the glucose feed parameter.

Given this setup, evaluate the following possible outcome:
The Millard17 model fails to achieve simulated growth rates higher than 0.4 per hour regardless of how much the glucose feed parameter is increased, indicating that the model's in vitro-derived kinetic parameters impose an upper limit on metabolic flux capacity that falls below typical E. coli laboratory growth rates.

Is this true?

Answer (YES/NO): YES